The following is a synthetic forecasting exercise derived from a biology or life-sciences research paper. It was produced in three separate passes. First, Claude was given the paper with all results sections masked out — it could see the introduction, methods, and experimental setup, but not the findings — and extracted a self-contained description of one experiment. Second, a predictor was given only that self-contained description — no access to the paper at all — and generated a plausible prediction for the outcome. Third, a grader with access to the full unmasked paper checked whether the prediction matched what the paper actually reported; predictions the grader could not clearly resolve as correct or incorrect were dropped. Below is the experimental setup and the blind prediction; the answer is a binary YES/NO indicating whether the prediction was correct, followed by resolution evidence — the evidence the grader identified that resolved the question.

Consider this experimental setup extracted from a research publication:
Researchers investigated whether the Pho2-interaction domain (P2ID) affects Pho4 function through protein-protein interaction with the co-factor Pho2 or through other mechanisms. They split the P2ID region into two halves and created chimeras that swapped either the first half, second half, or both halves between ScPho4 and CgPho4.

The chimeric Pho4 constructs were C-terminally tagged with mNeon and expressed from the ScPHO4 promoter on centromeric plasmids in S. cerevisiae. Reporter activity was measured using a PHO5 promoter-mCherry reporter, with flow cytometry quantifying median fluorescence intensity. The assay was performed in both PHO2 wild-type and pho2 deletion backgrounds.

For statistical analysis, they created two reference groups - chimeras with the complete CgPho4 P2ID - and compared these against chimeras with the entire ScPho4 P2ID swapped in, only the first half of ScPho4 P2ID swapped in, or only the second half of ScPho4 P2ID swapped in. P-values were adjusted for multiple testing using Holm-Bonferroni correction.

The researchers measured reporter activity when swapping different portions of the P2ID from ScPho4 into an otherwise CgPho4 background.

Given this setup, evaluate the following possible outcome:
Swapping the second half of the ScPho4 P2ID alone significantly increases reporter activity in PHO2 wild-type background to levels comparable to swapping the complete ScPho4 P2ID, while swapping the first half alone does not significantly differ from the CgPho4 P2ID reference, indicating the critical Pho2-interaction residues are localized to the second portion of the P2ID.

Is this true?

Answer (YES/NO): NO